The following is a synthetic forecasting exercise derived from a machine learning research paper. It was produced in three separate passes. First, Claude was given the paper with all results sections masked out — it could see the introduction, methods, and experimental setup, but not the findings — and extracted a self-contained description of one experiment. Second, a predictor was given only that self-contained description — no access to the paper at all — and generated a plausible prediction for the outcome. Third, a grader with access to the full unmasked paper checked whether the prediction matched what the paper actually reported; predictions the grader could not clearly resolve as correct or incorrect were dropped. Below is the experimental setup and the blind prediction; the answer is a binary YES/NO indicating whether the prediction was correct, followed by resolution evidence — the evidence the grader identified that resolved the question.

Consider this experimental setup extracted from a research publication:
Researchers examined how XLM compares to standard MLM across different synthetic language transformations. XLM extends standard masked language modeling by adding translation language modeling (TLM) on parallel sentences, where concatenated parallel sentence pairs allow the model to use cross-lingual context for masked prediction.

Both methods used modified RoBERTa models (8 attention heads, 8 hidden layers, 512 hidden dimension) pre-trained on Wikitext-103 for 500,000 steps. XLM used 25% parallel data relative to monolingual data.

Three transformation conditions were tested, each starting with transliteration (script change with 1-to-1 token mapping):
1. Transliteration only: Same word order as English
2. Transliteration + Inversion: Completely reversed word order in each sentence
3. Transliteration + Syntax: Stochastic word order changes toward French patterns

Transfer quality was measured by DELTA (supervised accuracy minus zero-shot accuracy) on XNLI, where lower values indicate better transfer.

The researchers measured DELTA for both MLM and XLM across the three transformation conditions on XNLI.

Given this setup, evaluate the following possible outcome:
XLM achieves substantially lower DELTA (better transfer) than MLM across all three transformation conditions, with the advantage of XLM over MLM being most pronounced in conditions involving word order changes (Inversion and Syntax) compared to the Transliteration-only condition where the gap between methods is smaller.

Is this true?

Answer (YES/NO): YES